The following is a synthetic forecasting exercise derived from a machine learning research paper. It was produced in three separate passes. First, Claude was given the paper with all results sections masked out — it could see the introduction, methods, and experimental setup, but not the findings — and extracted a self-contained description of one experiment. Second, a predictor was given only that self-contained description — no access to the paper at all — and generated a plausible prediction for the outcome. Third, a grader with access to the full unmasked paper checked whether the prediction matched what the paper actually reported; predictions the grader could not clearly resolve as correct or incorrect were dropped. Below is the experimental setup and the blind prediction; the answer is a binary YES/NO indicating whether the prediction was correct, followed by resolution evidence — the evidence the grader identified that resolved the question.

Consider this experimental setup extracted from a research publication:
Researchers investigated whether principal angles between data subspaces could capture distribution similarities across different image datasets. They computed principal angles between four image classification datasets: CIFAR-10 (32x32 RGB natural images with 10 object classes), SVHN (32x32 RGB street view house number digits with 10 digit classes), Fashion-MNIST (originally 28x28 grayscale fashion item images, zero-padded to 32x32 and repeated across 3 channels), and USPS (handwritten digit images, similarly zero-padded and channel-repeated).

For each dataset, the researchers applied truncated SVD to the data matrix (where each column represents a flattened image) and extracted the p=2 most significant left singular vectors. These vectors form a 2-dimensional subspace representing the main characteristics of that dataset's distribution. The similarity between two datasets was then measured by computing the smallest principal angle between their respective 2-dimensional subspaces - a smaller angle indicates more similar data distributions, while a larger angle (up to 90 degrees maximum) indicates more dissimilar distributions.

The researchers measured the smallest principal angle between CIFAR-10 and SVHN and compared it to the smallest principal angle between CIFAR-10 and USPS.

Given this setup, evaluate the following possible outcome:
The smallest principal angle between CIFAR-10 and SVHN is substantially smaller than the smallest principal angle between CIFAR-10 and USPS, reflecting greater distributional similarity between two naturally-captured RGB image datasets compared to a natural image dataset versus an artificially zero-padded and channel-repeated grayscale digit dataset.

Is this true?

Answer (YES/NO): YES